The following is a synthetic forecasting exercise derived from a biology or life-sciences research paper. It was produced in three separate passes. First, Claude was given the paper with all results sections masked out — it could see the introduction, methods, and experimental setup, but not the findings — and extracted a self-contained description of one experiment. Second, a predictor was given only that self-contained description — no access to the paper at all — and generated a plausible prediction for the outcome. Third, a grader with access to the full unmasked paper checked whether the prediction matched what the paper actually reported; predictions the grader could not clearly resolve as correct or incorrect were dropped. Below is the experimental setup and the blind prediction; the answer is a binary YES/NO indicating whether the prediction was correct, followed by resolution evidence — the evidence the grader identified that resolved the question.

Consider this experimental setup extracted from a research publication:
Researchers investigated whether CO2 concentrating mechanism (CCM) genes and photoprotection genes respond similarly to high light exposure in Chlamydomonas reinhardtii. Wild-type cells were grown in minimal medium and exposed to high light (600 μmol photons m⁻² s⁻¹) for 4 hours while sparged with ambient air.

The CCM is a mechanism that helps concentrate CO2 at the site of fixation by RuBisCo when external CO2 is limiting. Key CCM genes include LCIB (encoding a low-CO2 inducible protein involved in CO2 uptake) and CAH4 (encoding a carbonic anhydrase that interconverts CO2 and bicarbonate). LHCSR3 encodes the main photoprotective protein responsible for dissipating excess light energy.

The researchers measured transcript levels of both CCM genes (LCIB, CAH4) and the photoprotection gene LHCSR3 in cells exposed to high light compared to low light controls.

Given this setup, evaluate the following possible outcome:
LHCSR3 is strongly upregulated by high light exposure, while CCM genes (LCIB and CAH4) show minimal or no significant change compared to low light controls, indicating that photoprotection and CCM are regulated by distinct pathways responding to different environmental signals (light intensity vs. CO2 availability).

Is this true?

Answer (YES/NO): NO